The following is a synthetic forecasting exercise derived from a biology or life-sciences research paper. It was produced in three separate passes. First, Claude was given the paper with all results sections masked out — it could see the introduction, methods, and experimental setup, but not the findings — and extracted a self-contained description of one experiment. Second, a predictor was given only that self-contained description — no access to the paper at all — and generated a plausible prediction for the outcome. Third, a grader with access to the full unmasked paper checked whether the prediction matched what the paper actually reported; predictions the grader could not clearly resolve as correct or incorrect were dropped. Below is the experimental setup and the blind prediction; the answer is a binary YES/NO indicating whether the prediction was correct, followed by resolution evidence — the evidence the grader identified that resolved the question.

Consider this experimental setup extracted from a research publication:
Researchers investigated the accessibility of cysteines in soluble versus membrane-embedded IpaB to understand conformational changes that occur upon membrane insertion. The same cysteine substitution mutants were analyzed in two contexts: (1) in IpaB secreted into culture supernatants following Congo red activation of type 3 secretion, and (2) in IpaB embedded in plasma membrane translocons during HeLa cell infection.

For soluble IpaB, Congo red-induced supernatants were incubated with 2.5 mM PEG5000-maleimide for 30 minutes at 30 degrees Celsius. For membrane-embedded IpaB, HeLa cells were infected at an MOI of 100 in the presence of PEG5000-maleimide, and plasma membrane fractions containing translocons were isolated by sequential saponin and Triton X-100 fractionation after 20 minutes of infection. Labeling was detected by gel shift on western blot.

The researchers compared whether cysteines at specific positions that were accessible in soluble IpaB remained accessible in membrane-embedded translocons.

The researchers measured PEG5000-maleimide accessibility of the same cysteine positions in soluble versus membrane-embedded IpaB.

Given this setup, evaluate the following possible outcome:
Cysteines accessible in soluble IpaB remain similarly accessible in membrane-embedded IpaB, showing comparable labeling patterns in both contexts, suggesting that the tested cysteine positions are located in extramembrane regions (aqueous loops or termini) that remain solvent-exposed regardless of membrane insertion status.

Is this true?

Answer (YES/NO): NO